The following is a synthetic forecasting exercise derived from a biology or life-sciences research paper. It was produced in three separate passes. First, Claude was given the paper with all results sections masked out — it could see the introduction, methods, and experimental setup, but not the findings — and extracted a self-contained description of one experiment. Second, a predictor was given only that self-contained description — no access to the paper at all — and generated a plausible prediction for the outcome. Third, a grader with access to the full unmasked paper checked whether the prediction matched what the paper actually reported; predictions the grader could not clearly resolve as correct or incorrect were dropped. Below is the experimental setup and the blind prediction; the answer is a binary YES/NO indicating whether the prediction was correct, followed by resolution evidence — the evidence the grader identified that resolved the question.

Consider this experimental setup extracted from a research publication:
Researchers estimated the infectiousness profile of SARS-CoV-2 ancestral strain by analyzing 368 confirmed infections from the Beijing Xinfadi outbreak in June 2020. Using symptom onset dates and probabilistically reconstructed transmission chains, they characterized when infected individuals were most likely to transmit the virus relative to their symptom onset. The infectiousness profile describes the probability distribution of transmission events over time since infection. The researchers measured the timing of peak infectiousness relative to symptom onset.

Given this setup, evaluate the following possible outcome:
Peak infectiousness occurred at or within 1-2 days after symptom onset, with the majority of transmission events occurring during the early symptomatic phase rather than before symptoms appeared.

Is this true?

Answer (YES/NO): NO